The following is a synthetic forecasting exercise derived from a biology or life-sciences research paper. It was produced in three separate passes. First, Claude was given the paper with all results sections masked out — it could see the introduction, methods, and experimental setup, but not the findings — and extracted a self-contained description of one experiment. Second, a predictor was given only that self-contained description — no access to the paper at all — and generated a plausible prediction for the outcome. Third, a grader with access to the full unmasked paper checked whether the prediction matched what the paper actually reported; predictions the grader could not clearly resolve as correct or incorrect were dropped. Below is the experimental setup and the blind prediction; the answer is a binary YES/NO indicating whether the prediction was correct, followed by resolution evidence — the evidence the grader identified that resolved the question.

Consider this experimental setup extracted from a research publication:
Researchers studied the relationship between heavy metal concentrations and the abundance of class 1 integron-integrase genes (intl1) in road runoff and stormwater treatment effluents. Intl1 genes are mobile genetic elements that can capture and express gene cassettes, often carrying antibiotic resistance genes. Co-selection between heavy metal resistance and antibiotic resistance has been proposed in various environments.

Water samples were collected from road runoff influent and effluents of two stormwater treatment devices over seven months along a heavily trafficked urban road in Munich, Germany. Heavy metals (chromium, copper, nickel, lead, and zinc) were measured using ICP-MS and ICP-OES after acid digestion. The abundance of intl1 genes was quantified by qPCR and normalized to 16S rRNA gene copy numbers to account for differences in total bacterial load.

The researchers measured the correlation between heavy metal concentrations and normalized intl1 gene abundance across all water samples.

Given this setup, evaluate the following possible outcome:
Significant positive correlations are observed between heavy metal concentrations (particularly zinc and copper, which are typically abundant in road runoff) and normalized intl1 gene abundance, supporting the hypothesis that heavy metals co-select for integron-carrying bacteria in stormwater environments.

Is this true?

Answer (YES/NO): NO